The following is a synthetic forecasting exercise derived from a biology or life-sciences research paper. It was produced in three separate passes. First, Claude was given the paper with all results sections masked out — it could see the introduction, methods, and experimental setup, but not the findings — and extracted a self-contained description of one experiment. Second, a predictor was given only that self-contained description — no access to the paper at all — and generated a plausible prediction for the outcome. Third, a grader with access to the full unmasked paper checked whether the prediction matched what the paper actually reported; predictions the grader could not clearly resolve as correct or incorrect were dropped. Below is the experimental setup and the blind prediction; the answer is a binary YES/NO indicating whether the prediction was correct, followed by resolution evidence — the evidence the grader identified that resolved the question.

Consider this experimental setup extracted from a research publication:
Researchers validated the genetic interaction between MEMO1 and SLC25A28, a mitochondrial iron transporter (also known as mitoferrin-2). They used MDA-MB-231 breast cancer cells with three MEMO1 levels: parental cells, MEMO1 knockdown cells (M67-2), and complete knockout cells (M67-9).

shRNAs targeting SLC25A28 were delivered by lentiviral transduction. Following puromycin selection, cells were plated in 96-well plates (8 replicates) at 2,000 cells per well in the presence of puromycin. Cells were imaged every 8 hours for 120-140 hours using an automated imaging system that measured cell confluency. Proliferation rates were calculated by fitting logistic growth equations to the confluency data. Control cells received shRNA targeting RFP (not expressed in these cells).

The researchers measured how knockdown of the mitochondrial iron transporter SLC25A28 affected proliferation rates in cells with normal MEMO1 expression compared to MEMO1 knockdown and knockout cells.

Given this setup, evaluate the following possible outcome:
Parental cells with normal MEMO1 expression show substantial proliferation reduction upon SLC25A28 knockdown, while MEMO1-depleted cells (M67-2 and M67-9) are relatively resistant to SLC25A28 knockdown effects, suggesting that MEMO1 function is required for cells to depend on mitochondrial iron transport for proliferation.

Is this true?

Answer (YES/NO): YES